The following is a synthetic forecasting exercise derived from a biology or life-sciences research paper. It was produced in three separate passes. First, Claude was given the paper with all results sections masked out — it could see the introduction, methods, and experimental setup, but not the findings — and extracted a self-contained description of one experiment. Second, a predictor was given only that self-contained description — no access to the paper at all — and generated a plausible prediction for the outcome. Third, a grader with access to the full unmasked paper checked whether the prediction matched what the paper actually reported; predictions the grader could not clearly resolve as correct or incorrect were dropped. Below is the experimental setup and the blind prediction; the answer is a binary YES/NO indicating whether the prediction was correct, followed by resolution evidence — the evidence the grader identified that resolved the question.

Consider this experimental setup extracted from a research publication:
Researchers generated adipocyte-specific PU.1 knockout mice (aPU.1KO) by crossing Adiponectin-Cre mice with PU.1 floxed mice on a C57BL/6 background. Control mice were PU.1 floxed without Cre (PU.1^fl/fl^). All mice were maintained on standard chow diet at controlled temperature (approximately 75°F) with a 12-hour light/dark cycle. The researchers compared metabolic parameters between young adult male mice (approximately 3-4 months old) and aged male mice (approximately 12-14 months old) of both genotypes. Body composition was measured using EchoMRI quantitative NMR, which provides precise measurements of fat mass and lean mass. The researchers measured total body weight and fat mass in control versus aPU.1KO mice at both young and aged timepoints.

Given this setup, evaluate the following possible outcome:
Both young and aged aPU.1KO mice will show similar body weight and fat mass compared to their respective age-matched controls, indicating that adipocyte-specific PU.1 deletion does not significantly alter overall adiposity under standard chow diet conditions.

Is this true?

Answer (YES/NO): NO